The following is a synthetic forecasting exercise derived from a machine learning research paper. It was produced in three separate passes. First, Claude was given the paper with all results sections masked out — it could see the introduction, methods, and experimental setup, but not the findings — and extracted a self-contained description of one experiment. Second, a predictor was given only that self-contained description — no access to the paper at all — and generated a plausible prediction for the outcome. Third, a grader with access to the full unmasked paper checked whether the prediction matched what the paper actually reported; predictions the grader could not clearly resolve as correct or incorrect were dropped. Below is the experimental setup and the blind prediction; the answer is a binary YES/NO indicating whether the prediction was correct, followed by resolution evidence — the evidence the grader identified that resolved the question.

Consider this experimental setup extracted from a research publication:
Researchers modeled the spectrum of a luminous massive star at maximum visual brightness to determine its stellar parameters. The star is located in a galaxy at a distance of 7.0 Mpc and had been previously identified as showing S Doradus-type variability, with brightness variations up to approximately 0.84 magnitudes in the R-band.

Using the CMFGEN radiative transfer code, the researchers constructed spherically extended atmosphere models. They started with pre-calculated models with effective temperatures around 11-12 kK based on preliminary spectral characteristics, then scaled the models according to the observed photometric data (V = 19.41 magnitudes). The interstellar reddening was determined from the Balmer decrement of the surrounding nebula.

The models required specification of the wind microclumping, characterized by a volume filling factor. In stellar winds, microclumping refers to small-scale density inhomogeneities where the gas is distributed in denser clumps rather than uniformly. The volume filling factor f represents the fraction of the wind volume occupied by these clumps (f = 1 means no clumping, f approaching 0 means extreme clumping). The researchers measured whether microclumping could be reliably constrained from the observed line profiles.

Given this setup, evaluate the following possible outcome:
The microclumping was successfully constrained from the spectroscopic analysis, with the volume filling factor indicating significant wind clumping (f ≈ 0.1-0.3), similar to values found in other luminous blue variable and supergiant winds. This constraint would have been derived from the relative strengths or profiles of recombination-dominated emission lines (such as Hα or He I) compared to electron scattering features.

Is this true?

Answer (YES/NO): NO